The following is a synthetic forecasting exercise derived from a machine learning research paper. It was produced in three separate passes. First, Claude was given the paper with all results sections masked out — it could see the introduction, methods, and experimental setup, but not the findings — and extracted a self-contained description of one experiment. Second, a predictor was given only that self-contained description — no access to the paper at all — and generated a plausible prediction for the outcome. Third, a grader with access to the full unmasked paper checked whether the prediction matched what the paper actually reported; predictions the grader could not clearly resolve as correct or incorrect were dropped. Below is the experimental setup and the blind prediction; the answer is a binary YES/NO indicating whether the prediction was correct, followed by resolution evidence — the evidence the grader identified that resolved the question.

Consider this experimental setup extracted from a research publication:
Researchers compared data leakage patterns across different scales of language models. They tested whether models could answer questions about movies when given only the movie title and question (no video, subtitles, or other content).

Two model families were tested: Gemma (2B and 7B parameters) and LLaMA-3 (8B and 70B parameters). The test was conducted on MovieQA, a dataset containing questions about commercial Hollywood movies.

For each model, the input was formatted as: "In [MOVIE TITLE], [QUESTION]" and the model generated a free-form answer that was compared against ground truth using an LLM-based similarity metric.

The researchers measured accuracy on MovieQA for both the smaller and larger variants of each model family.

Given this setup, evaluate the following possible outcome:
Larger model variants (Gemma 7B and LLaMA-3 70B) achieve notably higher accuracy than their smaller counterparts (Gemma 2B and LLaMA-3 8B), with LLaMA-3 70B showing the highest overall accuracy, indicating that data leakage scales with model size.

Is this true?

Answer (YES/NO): NO